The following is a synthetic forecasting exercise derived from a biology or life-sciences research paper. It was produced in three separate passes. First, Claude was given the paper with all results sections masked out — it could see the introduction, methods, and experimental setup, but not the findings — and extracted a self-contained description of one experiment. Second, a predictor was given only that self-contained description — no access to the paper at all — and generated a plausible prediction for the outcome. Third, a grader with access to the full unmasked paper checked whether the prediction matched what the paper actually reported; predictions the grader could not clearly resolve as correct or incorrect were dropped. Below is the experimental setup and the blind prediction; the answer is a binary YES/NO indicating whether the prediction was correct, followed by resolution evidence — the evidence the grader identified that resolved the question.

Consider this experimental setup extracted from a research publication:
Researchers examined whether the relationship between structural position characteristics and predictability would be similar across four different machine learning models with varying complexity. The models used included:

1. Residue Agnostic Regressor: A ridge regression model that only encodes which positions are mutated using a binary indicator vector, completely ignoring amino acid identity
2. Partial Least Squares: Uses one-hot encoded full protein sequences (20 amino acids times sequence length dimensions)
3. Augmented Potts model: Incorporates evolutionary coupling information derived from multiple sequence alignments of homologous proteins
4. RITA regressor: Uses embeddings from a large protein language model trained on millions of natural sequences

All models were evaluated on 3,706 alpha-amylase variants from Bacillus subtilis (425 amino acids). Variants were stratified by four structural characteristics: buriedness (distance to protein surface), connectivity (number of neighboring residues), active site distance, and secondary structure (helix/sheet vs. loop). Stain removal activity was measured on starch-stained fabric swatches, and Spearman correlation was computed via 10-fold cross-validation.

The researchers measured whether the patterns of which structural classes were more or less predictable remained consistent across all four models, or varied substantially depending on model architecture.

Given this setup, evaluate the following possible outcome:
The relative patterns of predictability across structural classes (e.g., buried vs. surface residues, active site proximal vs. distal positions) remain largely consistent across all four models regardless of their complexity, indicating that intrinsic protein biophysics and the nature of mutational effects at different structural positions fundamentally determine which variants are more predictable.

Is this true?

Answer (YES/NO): YES